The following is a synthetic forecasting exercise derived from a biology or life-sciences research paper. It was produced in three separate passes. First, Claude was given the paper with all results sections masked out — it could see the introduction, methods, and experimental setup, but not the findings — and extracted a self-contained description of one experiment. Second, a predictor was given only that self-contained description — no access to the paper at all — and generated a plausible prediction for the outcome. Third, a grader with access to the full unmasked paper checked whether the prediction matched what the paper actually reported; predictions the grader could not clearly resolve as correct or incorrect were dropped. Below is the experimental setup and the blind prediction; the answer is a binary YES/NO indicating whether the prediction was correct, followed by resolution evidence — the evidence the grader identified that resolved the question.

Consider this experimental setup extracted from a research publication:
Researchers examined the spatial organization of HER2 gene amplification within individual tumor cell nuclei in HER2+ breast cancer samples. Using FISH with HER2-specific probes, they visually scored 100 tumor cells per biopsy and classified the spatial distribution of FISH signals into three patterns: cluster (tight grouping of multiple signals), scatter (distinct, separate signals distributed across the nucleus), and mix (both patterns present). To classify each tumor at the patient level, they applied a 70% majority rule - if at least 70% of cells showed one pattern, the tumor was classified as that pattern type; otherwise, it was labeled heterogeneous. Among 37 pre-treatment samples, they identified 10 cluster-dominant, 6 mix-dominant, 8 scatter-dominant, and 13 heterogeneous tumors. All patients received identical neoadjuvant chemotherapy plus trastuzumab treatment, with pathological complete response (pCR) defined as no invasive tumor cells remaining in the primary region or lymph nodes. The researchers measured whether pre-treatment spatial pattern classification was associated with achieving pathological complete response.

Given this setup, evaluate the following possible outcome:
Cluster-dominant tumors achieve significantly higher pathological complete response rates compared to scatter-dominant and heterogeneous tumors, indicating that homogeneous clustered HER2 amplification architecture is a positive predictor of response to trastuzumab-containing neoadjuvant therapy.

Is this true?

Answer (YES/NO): NO